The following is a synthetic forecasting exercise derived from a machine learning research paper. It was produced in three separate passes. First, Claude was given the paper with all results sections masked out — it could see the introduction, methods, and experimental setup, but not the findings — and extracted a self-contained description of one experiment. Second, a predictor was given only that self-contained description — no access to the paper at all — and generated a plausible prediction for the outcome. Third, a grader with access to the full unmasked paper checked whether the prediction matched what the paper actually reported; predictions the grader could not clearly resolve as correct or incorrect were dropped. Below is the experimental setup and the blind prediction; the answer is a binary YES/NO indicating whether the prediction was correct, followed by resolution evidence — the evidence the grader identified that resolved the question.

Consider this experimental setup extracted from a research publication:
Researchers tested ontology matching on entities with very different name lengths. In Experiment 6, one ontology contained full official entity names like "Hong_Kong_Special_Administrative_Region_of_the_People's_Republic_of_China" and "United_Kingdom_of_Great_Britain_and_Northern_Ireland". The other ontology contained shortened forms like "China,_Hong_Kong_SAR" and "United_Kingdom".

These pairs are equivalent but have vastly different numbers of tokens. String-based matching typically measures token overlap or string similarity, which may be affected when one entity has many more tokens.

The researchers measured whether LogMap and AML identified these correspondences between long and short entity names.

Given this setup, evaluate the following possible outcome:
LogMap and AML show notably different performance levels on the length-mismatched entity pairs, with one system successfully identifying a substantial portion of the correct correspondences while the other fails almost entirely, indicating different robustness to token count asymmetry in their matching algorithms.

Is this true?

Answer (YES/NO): NO